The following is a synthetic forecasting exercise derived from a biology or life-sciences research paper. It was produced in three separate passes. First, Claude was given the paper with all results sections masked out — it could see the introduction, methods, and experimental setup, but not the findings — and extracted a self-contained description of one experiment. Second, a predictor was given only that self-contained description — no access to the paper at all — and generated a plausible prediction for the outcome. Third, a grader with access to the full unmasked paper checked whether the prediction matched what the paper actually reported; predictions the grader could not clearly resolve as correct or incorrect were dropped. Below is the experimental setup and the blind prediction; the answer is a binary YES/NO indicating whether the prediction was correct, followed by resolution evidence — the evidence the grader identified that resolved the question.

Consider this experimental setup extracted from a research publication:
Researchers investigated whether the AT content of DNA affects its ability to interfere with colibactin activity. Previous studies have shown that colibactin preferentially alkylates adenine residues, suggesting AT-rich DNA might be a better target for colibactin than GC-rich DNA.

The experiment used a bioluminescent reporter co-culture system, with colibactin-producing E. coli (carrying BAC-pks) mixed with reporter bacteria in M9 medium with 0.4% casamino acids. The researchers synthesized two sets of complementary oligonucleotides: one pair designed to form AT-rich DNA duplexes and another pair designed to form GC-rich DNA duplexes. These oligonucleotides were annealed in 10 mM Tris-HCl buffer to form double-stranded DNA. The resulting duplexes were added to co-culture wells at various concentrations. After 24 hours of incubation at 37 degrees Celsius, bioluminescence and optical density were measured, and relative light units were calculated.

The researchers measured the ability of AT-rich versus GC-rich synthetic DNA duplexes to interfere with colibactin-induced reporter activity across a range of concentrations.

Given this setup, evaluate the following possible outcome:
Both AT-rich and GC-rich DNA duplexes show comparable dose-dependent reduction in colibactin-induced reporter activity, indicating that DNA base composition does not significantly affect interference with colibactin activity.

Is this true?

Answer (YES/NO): NO